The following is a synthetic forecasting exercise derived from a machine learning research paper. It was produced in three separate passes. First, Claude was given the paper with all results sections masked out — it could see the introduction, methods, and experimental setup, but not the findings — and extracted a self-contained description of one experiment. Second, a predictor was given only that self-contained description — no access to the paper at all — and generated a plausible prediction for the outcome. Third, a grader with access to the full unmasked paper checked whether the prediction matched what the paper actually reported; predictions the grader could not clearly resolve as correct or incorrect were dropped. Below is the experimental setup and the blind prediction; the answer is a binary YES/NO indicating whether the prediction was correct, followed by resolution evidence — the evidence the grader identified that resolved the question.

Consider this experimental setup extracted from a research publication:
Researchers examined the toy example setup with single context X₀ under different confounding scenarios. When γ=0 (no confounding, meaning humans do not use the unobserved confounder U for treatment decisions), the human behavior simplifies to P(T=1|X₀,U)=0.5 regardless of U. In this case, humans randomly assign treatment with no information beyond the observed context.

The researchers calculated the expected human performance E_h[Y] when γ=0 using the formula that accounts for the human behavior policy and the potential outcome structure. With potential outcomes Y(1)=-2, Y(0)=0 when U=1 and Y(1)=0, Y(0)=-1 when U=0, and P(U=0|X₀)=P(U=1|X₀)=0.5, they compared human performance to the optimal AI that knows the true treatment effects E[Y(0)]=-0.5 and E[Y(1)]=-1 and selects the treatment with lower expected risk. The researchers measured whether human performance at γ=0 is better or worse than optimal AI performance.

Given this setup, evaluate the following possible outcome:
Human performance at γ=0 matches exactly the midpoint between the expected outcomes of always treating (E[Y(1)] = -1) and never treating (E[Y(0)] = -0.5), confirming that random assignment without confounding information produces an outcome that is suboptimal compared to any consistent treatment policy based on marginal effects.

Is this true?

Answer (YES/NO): NO